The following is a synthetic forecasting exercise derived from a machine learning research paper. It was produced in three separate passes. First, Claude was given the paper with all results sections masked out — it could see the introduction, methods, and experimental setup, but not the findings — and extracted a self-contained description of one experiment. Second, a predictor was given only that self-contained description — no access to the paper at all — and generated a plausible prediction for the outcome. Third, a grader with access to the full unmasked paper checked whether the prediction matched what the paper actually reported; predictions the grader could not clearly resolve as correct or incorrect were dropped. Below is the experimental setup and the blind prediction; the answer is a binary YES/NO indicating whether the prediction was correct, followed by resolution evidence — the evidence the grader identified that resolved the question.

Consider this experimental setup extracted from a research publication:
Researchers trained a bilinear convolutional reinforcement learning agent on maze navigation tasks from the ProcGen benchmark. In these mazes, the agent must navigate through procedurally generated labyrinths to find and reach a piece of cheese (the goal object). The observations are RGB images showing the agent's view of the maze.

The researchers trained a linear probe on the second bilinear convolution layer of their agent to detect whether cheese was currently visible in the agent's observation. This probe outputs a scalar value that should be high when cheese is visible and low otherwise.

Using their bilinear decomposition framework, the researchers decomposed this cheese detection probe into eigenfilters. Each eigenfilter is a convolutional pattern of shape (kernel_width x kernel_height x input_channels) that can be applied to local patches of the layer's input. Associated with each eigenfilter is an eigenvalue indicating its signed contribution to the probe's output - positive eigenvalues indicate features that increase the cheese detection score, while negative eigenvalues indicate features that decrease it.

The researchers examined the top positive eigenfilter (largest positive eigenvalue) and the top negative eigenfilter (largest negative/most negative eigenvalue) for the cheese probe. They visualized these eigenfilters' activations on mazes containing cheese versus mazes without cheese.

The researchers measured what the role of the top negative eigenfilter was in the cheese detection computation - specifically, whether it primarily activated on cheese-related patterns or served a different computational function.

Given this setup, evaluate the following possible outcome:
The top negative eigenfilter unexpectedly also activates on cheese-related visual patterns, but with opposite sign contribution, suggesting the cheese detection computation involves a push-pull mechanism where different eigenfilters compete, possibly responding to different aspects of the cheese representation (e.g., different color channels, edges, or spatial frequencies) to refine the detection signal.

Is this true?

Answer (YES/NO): NO